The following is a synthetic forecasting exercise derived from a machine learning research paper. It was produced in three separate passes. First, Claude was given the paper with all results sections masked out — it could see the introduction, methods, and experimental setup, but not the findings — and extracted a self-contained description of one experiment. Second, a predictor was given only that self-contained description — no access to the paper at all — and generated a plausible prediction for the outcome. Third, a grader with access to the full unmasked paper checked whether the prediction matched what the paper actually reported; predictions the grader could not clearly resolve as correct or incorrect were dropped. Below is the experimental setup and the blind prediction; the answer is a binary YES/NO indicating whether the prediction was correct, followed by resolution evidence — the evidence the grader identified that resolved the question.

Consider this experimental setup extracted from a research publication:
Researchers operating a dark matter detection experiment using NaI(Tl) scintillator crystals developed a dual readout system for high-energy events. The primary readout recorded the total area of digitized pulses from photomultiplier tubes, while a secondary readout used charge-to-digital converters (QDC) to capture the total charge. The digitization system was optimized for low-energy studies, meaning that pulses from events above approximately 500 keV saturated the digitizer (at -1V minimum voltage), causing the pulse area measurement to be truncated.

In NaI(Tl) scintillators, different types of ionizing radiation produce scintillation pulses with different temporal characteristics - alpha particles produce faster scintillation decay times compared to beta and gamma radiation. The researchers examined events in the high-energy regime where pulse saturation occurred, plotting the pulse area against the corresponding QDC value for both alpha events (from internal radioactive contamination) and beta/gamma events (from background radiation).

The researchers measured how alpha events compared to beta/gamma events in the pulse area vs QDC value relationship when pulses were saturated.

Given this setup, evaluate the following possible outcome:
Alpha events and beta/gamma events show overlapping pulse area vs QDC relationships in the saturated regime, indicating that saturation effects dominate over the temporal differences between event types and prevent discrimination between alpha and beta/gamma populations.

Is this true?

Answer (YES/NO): NO